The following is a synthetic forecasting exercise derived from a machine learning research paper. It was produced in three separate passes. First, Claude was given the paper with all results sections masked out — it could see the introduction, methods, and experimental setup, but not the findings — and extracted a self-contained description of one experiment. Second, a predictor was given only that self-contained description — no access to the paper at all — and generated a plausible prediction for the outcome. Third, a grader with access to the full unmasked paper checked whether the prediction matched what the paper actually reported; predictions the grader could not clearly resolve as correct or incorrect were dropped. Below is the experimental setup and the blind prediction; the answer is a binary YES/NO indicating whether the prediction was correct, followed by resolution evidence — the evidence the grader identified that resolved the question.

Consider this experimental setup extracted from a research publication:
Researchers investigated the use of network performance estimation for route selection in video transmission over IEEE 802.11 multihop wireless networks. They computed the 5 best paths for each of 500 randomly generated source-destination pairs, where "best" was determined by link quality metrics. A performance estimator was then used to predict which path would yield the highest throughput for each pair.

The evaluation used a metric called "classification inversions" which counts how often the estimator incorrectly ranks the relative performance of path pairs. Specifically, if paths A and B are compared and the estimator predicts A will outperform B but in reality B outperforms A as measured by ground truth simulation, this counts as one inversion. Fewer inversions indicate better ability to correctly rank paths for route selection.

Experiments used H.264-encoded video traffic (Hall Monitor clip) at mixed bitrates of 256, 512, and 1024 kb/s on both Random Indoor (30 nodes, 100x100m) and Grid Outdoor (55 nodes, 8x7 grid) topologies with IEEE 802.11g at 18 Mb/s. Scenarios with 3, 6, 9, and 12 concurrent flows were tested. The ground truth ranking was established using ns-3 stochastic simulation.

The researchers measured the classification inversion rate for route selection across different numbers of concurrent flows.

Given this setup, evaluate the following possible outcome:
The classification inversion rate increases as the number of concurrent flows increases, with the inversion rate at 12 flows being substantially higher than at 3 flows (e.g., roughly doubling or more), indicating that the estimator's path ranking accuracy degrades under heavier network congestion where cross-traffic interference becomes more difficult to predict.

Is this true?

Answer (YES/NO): YES